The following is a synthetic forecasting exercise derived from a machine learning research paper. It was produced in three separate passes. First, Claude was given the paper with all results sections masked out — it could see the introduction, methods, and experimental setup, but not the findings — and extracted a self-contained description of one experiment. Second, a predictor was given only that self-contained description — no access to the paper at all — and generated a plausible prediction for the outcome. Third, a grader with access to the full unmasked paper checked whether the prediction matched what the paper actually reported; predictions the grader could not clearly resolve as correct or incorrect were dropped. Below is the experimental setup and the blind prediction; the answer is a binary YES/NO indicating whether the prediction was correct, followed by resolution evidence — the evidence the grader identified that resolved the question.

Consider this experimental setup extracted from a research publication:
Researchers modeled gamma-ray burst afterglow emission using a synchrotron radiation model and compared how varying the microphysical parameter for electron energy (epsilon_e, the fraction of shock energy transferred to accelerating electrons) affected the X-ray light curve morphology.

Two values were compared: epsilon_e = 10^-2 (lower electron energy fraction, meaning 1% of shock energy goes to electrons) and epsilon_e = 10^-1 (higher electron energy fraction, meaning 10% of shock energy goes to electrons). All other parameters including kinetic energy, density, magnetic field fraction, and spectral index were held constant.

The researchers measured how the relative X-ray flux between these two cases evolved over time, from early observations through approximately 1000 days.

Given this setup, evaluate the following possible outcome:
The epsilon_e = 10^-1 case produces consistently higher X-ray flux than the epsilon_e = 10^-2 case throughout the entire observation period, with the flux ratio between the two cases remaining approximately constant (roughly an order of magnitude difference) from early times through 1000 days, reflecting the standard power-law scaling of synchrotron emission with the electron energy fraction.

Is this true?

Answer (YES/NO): NO